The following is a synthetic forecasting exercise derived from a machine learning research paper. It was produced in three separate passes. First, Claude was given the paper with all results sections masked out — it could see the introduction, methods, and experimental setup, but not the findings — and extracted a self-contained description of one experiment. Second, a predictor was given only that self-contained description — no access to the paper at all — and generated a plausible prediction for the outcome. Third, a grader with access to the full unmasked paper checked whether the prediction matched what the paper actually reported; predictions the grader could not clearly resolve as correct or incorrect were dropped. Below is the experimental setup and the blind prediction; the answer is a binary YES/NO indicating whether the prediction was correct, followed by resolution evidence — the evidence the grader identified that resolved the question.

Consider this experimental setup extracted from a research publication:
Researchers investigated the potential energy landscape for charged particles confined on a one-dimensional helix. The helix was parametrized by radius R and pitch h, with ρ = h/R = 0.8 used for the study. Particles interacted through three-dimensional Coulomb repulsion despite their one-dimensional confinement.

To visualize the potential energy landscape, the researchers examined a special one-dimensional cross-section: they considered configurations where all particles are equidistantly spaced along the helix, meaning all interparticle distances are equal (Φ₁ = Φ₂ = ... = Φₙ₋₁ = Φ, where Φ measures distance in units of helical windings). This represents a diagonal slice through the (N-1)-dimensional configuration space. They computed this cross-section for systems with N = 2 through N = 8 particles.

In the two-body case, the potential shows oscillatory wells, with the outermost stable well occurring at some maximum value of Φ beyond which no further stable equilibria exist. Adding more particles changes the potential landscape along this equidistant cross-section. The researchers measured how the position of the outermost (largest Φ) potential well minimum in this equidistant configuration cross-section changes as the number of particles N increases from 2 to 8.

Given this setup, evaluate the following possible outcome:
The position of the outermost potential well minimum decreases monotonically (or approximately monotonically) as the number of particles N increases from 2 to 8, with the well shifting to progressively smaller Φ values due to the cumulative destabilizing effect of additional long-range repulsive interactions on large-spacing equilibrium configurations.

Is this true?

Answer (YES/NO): NO